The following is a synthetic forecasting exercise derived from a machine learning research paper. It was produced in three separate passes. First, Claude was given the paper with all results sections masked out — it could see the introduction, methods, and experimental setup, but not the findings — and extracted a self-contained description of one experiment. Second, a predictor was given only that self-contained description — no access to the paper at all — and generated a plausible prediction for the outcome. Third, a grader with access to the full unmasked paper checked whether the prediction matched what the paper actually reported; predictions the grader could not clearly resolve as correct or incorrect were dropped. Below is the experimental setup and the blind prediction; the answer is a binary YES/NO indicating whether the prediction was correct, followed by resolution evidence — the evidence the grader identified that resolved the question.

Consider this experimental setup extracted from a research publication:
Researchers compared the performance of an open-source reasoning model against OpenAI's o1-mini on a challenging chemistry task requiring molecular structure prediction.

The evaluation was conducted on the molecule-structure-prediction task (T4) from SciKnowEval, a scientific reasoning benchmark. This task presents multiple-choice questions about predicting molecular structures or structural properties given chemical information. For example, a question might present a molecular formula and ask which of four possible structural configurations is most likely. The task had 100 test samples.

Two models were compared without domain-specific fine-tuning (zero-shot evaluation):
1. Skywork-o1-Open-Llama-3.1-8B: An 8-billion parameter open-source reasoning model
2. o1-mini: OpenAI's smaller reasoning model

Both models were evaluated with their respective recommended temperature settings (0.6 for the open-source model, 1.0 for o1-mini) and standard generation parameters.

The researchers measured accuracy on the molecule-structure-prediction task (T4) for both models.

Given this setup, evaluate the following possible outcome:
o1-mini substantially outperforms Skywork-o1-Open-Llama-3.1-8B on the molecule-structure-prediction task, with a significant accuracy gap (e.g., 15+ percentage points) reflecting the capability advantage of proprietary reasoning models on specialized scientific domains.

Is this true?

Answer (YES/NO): NO